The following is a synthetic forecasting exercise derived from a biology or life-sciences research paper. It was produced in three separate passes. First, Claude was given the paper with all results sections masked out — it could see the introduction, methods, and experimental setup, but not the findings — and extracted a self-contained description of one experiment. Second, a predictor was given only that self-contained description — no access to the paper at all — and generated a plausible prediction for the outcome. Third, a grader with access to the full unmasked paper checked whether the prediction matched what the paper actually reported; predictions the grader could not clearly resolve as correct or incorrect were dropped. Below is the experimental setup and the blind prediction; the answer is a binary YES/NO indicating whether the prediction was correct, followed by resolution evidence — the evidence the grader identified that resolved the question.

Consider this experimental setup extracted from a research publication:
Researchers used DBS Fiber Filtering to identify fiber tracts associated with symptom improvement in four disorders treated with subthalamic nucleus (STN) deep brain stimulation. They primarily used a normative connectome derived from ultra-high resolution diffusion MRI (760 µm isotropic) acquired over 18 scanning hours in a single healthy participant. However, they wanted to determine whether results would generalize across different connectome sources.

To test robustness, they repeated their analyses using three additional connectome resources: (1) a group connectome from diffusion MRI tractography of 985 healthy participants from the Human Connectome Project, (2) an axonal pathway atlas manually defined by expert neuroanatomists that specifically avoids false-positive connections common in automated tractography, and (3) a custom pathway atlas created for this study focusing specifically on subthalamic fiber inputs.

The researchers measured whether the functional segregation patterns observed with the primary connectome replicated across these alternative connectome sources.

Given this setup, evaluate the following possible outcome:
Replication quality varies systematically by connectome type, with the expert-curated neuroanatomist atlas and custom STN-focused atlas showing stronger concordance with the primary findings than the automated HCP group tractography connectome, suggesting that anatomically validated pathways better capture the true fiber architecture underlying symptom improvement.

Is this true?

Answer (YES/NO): NO